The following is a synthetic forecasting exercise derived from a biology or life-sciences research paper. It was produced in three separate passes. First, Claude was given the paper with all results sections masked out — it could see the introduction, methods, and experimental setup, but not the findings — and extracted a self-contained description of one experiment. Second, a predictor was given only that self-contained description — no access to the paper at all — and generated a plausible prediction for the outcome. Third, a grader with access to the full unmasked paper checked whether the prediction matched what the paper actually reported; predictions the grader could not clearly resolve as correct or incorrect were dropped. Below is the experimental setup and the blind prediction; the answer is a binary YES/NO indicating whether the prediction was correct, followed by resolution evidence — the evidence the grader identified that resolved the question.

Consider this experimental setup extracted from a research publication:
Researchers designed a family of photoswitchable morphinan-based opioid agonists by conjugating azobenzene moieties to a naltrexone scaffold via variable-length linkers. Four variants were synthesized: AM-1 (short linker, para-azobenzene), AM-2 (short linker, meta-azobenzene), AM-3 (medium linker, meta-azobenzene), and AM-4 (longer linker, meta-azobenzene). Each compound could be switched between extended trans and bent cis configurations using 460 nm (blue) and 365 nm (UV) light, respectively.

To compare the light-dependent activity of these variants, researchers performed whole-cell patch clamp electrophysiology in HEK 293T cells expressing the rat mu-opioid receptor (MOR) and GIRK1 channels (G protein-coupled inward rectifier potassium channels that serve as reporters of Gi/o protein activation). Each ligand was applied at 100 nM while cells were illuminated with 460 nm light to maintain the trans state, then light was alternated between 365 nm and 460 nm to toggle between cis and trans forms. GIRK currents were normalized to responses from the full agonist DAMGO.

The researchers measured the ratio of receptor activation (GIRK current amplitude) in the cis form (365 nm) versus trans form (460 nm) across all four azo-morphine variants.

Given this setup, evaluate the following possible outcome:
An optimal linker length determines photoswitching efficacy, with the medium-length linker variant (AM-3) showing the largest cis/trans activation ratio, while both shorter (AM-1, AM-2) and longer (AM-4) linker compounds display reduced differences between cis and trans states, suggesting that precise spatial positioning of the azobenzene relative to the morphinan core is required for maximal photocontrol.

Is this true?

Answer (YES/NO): YES